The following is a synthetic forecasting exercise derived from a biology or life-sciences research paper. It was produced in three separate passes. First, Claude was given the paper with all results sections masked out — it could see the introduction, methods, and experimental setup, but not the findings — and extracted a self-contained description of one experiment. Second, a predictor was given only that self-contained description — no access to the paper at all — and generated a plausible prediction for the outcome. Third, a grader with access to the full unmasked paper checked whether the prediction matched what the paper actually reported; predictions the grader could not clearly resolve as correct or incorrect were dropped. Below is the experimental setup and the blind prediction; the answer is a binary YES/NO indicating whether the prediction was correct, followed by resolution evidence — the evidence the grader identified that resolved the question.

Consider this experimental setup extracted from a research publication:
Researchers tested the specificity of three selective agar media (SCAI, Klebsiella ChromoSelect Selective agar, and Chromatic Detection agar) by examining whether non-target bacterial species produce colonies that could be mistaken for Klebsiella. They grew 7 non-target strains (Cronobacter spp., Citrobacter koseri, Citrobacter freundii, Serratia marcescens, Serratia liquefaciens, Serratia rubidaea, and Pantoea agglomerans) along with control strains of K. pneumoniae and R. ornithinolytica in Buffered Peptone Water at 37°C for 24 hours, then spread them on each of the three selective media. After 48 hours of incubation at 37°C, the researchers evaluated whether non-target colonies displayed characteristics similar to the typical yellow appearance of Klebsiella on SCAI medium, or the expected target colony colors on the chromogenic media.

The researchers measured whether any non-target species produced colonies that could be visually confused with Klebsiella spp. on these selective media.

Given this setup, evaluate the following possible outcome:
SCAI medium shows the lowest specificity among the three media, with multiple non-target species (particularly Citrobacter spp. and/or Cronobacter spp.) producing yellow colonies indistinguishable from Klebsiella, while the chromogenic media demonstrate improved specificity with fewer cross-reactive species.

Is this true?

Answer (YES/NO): NO